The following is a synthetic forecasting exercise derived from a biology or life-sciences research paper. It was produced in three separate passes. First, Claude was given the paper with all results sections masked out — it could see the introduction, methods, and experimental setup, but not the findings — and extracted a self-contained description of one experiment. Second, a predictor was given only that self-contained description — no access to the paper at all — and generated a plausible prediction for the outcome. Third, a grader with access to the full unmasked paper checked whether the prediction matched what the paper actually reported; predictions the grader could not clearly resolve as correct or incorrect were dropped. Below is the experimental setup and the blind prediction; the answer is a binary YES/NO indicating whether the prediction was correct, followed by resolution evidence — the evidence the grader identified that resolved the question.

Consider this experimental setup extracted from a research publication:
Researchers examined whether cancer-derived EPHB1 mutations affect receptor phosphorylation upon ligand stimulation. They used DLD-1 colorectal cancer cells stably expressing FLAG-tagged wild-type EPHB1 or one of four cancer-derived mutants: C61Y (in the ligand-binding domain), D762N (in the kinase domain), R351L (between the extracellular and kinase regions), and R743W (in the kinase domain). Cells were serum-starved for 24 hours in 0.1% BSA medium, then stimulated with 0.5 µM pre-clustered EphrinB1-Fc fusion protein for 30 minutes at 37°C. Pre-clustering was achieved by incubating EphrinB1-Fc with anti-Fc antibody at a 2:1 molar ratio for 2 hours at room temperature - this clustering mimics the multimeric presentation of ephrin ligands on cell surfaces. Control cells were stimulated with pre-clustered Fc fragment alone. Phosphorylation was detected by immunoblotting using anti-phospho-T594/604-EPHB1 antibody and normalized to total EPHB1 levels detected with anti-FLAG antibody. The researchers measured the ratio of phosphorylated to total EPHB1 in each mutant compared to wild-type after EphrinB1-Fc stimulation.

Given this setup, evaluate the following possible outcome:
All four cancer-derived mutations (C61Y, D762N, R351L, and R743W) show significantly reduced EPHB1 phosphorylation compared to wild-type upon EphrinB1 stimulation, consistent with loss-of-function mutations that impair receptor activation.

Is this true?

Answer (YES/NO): YES